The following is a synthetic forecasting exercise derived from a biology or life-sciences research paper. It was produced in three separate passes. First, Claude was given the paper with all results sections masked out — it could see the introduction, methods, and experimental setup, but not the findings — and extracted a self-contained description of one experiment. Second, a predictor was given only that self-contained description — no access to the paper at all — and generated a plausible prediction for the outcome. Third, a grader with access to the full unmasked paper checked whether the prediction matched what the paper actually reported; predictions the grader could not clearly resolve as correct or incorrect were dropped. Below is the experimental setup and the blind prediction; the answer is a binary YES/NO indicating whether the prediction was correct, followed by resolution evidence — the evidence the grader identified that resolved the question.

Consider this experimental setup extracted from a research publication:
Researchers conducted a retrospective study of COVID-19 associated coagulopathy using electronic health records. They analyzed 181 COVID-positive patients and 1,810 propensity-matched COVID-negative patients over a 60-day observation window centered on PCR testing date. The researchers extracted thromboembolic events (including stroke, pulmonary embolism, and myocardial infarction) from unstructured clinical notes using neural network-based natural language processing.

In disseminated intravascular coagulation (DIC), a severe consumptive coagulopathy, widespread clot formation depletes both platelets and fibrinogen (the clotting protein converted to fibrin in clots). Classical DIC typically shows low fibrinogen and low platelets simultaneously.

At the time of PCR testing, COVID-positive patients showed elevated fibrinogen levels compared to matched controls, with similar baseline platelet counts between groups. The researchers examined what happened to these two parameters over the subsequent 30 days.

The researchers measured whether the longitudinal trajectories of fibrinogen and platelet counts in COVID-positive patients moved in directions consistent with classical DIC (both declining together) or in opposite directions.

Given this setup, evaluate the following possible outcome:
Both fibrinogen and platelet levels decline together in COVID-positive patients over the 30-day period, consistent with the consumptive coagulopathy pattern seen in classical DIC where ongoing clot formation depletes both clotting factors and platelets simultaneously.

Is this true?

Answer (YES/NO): NO